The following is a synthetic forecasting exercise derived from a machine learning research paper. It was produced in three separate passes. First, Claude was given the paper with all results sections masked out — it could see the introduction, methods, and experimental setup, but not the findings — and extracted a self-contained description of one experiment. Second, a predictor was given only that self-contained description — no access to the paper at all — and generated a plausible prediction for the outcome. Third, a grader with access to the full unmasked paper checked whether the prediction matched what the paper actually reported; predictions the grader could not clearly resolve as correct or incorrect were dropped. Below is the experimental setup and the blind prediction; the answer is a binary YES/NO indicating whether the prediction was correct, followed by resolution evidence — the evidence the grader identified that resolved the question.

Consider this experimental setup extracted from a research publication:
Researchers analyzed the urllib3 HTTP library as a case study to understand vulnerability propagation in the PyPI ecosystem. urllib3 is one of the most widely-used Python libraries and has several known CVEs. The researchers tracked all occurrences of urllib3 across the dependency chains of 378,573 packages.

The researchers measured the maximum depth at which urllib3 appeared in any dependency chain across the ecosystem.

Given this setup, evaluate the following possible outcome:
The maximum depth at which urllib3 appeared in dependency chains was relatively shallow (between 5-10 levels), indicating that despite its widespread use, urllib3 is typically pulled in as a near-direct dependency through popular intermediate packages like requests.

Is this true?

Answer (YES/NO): NO